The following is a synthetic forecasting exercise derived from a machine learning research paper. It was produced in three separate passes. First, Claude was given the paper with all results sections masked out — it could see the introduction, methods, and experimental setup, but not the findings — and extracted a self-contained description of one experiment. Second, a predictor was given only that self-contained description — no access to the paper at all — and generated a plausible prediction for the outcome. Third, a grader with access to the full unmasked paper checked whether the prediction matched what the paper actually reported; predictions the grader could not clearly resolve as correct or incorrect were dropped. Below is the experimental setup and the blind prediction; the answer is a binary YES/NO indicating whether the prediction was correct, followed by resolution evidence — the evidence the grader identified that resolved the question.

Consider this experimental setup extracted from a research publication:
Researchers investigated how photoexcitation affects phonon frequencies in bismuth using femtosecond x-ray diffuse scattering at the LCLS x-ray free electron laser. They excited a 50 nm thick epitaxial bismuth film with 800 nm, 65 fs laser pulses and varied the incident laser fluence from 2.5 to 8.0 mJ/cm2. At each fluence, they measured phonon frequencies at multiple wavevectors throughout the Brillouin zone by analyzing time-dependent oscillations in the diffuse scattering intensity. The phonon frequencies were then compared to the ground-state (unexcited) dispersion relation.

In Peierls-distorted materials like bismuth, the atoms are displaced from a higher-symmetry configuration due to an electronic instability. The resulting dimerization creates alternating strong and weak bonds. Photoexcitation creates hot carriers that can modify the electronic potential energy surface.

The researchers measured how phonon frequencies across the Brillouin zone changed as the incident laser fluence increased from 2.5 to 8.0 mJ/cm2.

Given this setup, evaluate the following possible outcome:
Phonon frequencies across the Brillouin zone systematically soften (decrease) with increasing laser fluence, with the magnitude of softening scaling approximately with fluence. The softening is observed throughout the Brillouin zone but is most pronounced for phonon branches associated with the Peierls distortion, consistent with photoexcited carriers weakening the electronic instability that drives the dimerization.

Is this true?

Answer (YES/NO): YES